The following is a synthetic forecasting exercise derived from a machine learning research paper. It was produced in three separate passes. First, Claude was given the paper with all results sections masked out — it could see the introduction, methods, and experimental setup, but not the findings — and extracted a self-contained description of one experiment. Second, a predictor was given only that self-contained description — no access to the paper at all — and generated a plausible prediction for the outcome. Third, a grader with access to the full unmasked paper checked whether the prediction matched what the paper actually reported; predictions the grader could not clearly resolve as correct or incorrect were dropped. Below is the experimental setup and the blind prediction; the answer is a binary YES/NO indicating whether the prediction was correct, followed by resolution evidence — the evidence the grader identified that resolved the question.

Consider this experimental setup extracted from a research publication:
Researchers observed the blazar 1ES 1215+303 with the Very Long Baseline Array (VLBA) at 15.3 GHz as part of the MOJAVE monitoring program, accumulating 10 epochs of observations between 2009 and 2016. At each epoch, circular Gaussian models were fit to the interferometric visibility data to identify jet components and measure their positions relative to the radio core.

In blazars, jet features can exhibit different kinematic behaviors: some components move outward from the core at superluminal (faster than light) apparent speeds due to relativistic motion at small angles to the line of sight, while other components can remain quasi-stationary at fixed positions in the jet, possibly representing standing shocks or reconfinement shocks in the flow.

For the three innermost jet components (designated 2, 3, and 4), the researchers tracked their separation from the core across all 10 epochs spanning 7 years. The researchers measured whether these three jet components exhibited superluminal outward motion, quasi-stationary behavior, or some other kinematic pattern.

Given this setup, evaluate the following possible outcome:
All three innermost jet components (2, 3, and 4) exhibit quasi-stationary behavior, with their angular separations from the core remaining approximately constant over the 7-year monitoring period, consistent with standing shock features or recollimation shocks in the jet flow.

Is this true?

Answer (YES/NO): YES